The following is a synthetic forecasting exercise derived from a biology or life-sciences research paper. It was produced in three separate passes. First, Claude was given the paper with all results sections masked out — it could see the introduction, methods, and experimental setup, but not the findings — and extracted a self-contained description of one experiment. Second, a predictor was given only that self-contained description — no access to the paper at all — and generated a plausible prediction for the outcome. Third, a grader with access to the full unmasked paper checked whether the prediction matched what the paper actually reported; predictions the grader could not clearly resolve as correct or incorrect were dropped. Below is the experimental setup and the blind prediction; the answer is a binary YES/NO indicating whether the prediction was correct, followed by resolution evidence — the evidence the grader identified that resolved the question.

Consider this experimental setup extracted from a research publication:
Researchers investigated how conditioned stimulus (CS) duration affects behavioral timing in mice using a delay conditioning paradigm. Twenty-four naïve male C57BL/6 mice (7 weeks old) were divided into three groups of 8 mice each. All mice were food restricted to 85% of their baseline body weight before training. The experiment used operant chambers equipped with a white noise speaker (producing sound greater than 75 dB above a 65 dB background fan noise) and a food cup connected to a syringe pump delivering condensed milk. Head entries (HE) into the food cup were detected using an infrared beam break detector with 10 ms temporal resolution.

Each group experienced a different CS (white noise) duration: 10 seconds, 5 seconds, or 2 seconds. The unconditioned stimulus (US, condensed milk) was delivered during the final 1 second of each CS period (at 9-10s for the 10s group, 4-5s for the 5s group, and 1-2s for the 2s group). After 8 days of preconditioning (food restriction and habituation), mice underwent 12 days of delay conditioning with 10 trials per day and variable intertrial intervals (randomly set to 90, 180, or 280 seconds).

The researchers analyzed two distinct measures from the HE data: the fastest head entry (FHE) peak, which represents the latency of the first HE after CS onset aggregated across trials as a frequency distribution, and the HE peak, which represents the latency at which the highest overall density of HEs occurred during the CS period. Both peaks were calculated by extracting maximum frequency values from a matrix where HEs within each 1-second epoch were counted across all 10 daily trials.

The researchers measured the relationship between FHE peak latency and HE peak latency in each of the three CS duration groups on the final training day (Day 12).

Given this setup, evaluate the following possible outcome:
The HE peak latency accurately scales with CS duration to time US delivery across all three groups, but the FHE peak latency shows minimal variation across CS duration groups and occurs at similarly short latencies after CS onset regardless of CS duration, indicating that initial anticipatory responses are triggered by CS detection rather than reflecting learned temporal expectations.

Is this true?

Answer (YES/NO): NO